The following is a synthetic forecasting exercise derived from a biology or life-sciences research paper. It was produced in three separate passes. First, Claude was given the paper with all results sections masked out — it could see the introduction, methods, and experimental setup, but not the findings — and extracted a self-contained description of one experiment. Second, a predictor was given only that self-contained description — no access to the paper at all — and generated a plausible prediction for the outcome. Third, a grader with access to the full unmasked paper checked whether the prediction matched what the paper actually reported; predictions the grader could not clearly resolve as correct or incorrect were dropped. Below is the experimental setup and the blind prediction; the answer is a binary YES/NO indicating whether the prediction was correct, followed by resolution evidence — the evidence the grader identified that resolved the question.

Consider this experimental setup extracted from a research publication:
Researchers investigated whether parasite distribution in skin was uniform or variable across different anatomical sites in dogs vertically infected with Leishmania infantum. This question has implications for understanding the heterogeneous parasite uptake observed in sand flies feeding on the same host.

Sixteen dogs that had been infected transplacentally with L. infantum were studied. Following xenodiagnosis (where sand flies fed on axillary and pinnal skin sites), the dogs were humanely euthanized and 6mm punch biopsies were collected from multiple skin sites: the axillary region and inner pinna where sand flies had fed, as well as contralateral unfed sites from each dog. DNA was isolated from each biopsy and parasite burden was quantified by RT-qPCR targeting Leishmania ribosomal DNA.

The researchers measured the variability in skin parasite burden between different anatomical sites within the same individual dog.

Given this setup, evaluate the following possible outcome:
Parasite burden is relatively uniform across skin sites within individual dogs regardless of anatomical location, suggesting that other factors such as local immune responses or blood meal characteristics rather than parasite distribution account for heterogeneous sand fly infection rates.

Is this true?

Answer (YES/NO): NO